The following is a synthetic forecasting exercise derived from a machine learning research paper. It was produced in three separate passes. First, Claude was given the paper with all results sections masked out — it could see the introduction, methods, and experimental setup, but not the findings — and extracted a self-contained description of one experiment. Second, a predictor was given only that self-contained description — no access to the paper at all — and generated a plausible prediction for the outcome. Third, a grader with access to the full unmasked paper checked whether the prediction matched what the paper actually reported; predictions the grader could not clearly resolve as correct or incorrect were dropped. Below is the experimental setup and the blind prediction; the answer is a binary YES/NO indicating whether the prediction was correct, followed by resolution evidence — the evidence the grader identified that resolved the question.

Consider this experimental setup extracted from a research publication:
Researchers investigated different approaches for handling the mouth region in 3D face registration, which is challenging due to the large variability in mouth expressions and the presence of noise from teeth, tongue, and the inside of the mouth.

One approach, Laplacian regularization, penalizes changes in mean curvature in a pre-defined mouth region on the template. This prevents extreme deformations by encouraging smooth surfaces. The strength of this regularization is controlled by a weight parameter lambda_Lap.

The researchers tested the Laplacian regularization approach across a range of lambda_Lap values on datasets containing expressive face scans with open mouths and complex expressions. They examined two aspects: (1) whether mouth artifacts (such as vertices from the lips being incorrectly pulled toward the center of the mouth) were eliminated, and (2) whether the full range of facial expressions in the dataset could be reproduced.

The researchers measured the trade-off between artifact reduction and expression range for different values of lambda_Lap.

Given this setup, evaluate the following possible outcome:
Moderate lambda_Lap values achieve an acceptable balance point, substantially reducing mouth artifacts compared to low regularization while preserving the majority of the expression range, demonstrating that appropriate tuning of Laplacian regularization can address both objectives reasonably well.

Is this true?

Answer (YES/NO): NO